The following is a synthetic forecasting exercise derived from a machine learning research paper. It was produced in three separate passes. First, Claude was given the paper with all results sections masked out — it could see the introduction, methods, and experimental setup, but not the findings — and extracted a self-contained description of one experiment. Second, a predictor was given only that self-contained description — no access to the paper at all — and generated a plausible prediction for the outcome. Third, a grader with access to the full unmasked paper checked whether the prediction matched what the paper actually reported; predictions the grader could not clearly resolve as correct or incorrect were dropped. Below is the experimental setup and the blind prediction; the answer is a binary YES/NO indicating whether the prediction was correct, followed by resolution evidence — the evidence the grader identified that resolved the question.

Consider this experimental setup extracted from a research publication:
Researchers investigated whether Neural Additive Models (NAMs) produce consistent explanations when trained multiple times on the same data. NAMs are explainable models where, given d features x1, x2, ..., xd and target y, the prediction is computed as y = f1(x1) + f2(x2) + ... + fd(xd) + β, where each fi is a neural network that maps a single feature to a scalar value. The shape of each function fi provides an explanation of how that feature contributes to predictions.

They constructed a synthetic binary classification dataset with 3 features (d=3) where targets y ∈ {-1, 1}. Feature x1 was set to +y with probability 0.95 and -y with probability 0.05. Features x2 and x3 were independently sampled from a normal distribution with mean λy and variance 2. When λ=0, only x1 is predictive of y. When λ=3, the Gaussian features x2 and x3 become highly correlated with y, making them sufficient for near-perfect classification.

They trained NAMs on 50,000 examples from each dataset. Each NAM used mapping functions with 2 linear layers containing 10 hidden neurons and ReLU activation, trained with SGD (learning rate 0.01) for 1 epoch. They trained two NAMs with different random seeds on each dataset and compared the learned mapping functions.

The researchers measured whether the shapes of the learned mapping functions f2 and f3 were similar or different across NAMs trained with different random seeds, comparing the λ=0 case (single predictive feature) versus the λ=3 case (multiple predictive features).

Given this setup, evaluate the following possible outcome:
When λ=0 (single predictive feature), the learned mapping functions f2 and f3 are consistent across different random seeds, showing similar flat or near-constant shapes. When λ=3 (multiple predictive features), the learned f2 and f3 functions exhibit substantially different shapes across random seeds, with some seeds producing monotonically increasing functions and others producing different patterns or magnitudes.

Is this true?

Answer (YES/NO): YES